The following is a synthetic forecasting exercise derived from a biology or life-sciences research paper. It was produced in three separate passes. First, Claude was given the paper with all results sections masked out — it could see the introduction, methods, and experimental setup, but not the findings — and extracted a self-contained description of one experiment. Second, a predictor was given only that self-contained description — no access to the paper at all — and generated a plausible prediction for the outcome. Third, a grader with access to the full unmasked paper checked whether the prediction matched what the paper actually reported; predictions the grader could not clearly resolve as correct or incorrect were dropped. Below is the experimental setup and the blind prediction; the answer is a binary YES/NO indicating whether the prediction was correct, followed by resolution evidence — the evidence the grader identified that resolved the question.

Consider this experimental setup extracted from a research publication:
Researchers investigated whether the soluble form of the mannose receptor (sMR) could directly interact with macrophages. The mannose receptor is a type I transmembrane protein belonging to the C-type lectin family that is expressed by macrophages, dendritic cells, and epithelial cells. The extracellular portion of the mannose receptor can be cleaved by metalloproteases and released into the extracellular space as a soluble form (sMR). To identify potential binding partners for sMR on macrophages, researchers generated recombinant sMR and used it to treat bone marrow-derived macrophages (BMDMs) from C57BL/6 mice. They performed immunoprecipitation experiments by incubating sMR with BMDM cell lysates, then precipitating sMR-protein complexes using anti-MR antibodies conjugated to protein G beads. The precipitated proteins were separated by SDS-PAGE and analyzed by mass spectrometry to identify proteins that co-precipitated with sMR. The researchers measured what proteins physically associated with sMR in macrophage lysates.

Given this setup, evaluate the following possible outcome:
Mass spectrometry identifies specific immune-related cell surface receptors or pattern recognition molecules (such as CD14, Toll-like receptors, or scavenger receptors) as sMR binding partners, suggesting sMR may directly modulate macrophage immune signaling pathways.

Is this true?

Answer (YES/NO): NO